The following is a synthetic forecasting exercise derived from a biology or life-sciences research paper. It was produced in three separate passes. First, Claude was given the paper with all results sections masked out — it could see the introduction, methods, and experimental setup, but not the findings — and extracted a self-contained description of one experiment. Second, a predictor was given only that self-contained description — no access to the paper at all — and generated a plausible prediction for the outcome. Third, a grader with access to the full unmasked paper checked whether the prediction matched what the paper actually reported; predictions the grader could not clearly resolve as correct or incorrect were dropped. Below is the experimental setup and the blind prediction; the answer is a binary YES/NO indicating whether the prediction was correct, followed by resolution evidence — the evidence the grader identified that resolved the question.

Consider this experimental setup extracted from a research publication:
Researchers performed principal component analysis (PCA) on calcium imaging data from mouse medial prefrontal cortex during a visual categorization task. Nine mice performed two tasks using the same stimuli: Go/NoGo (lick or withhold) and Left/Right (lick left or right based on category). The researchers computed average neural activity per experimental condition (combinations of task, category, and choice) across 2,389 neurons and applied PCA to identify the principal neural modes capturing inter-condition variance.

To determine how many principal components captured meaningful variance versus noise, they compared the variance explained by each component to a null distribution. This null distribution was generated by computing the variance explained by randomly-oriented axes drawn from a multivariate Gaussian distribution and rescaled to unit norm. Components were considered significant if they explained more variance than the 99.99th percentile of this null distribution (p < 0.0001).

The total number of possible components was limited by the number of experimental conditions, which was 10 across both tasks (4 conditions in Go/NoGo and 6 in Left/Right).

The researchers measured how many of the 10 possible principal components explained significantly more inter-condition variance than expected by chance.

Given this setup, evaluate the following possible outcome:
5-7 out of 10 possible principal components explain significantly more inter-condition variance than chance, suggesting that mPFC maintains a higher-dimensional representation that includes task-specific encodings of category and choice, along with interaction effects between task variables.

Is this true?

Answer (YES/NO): NO